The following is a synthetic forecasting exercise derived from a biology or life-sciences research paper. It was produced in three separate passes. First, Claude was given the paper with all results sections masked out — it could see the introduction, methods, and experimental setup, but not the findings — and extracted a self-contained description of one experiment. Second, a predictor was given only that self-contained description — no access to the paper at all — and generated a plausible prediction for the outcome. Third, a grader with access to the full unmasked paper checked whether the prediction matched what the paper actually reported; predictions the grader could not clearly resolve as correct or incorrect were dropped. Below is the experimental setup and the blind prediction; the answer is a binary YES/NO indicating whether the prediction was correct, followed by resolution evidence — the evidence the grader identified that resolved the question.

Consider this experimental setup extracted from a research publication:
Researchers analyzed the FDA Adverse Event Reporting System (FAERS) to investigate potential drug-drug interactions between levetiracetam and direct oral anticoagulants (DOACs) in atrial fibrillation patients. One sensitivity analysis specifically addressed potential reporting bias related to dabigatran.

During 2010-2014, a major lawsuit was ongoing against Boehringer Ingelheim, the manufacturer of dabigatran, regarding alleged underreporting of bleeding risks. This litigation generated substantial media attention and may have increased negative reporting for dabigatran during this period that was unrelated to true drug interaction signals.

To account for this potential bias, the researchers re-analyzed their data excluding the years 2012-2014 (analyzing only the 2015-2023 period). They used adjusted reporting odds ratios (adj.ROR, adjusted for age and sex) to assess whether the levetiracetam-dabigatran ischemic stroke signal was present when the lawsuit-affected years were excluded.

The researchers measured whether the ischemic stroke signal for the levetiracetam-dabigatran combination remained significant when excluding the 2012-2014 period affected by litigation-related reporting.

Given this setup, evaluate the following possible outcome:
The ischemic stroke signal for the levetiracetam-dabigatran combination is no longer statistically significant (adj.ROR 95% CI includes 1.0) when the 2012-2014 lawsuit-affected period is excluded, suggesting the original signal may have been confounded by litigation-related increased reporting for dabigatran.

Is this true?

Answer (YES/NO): NO